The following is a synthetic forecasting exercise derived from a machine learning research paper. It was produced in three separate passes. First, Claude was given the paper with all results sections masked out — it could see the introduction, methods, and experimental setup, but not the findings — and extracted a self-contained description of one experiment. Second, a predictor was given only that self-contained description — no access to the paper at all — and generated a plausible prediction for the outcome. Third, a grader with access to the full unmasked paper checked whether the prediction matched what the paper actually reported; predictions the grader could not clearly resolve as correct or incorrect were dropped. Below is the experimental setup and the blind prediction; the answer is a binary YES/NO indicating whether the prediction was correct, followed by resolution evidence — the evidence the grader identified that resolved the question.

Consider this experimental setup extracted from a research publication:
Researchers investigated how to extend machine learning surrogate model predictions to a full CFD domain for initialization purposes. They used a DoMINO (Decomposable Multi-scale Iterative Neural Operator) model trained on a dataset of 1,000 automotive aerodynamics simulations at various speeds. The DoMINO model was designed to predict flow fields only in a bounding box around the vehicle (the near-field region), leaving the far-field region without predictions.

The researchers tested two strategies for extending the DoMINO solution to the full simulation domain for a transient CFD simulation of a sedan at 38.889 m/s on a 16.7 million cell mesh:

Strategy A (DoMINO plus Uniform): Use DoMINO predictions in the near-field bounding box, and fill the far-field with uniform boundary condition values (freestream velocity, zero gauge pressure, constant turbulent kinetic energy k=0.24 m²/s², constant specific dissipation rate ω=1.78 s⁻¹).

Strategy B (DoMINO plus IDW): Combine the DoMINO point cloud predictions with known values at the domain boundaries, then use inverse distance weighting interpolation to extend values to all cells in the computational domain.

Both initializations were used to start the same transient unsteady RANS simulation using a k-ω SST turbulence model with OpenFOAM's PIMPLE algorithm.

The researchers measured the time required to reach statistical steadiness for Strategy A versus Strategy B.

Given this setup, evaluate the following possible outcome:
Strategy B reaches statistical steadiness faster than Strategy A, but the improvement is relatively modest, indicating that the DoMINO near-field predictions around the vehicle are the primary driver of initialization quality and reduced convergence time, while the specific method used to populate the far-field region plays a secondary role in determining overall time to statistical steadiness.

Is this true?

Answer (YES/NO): NO